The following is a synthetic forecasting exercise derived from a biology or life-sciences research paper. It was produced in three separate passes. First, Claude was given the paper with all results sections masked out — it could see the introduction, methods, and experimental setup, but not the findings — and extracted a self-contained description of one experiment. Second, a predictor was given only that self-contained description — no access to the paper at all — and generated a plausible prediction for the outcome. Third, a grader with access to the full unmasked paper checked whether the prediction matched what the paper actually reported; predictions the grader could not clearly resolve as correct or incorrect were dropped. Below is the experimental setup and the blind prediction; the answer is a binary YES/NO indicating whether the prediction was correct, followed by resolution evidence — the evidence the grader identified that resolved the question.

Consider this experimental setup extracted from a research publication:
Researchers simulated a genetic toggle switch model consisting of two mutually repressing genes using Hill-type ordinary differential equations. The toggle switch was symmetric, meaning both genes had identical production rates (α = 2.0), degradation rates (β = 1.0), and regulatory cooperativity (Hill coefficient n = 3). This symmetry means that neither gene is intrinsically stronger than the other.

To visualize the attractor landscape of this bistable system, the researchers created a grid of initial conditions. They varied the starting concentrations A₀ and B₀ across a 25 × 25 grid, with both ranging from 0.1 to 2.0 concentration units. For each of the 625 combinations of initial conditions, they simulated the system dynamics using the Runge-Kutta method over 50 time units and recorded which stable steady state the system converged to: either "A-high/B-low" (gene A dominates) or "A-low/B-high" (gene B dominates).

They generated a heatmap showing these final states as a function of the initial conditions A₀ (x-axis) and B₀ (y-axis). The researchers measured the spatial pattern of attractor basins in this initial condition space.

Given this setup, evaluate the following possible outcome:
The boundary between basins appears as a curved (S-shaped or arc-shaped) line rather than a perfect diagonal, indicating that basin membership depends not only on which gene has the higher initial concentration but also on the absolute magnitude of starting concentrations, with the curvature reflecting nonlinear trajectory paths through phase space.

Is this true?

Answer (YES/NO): NO